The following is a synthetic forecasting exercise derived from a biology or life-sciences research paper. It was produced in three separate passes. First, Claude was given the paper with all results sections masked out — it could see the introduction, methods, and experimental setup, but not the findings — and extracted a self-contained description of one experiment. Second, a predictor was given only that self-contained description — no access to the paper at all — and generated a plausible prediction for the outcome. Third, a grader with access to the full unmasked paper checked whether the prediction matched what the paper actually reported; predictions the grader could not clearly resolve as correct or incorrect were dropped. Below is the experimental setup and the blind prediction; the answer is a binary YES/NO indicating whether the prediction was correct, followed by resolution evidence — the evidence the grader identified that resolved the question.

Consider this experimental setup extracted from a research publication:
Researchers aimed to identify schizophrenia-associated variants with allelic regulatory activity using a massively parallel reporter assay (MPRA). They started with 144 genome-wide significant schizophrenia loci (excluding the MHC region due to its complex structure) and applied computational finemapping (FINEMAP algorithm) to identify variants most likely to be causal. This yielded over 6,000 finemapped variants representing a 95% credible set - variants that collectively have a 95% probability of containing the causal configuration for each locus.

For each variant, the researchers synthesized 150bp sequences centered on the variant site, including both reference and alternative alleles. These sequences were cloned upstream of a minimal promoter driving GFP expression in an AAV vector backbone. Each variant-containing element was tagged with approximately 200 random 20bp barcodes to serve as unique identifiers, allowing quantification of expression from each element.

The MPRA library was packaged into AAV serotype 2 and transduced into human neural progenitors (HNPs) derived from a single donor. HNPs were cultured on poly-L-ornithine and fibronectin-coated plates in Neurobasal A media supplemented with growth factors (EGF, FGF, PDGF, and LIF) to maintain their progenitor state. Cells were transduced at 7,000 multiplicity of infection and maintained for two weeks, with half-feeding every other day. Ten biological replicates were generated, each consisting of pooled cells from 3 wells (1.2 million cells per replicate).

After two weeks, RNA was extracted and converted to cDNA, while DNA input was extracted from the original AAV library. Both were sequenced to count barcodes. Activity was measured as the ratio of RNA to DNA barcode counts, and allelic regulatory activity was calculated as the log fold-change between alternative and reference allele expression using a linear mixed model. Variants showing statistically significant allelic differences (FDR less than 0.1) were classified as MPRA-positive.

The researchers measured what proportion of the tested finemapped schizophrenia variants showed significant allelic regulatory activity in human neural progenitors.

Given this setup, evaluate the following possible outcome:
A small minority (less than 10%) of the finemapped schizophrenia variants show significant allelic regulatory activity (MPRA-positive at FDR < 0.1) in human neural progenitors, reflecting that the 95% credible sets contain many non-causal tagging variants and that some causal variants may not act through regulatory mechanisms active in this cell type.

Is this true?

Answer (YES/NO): YES